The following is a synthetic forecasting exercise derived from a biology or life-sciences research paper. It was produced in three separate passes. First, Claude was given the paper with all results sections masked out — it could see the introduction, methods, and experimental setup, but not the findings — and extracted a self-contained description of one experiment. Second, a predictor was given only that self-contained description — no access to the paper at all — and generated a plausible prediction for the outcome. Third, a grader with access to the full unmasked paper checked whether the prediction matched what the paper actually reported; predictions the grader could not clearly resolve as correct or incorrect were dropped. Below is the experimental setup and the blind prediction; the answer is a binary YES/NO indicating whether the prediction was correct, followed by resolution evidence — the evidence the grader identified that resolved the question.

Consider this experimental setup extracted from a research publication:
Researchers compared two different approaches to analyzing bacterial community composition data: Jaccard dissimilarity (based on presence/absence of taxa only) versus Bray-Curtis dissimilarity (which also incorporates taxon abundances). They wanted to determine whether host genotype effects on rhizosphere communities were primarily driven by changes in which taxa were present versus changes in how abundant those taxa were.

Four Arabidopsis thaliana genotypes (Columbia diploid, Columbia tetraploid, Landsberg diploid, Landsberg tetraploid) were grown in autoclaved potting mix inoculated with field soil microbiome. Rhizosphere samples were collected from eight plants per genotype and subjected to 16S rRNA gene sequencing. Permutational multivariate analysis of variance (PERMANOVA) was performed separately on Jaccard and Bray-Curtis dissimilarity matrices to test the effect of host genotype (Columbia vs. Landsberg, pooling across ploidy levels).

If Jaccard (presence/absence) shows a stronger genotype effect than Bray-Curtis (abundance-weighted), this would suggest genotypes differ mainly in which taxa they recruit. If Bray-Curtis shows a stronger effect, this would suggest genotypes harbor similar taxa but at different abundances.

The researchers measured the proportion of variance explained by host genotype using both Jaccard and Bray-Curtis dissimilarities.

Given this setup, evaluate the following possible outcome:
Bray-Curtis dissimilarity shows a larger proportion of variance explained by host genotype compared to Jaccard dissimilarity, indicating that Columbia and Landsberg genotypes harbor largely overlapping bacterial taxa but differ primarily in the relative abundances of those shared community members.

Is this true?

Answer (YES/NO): YES